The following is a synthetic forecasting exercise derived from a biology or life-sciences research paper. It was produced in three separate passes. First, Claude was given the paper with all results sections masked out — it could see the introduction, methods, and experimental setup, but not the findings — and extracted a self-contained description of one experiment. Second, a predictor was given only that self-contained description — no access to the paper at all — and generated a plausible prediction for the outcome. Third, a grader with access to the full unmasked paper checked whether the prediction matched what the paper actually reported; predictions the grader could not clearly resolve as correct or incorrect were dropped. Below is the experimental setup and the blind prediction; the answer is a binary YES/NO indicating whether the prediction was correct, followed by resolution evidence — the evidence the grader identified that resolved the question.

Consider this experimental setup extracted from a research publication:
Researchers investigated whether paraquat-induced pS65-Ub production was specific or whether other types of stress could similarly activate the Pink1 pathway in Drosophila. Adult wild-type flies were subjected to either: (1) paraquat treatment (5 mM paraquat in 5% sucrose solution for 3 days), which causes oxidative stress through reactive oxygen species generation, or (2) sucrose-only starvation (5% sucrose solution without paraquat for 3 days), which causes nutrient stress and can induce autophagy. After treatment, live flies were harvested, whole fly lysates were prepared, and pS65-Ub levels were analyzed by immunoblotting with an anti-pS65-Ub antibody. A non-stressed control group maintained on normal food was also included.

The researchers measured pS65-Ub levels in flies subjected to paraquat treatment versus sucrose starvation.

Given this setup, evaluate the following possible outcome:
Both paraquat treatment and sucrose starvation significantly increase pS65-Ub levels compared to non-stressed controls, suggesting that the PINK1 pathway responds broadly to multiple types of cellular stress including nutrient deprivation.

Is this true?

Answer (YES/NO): NO